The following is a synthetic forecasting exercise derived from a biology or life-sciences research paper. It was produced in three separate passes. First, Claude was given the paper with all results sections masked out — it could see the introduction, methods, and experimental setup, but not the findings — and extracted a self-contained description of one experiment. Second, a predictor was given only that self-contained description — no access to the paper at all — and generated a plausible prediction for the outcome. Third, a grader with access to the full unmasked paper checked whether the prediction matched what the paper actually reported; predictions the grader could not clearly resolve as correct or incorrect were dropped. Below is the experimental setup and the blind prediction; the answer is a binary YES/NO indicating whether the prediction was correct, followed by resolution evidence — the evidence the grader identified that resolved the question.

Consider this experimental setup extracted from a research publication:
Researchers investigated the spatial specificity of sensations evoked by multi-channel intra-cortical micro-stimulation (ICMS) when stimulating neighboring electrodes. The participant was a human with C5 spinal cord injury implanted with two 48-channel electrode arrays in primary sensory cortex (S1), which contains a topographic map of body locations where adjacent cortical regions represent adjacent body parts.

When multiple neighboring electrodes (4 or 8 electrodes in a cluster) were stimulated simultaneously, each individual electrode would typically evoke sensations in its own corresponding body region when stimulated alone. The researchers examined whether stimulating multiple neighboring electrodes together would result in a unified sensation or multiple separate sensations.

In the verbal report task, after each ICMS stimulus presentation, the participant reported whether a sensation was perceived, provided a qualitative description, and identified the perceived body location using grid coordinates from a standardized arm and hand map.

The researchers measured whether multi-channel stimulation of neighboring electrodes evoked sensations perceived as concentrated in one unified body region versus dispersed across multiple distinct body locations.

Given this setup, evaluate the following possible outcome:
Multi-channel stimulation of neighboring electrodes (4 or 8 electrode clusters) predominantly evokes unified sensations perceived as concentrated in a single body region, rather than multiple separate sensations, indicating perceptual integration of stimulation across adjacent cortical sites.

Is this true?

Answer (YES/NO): YES